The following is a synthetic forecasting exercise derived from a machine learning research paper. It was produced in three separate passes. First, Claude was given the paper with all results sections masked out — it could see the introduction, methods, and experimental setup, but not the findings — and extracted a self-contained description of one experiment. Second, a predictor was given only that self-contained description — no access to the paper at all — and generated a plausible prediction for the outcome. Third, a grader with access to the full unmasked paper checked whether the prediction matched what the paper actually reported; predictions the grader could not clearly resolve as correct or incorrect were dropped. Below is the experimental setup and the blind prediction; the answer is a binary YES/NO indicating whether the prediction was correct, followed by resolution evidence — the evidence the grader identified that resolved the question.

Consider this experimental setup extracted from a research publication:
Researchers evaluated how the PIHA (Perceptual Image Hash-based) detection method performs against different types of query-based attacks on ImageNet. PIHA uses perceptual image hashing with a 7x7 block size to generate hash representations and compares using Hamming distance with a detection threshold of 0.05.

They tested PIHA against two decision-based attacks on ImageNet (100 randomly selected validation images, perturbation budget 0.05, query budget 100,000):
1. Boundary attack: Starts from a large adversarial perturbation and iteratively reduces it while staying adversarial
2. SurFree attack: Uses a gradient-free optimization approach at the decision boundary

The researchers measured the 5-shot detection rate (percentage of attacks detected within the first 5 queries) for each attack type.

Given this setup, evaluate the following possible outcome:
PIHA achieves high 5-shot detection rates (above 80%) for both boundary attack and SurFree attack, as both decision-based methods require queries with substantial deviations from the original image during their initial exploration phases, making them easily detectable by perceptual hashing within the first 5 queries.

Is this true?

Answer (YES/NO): NO